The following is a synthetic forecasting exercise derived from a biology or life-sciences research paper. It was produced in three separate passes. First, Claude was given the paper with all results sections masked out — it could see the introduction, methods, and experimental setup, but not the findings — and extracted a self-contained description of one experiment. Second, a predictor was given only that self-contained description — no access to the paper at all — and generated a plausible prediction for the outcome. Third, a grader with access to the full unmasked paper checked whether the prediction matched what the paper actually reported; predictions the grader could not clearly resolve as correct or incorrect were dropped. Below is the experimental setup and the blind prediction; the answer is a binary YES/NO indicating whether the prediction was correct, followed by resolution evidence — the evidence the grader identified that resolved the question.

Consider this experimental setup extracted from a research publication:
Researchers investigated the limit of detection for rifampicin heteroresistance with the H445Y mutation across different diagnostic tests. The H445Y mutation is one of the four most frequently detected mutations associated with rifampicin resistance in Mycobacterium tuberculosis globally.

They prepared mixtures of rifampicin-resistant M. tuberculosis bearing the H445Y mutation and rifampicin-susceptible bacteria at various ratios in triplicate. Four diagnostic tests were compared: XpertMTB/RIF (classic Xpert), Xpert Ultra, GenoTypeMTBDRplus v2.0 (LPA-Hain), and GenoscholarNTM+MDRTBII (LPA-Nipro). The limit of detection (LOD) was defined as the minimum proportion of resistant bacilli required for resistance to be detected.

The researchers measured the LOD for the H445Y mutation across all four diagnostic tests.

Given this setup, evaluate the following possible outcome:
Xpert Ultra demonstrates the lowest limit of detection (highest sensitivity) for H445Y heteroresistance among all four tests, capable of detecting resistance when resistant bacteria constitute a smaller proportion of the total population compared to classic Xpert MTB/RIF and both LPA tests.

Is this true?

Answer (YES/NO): NO